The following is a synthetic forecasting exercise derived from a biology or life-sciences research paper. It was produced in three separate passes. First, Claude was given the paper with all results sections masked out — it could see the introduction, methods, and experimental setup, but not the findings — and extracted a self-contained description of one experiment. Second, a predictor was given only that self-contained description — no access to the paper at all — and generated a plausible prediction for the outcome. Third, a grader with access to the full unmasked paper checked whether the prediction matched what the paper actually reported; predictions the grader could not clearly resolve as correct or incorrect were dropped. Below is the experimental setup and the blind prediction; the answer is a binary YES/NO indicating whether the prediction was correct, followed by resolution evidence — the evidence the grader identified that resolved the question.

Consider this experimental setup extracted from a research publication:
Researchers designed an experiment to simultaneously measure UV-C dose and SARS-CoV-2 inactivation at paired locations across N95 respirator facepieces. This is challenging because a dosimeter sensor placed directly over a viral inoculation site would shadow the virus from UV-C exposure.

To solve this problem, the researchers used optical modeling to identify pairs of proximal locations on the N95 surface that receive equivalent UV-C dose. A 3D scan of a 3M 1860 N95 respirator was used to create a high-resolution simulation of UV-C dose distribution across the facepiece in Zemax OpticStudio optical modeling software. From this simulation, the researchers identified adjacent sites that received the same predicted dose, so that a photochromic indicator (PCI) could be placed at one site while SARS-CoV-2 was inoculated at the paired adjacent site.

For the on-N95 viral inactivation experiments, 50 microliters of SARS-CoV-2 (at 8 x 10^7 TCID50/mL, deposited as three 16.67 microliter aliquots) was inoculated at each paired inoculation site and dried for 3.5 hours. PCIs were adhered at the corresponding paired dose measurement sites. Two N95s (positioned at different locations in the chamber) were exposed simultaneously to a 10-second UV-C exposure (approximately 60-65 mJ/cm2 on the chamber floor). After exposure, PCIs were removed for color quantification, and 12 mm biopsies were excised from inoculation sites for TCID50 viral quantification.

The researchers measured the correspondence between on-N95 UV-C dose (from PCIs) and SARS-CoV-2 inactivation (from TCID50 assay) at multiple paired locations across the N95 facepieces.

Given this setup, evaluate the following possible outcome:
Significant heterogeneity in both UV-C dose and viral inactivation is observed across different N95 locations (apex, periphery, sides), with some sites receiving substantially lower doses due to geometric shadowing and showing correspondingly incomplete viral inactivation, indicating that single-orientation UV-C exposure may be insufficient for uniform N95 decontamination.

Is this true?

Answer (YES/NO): YES